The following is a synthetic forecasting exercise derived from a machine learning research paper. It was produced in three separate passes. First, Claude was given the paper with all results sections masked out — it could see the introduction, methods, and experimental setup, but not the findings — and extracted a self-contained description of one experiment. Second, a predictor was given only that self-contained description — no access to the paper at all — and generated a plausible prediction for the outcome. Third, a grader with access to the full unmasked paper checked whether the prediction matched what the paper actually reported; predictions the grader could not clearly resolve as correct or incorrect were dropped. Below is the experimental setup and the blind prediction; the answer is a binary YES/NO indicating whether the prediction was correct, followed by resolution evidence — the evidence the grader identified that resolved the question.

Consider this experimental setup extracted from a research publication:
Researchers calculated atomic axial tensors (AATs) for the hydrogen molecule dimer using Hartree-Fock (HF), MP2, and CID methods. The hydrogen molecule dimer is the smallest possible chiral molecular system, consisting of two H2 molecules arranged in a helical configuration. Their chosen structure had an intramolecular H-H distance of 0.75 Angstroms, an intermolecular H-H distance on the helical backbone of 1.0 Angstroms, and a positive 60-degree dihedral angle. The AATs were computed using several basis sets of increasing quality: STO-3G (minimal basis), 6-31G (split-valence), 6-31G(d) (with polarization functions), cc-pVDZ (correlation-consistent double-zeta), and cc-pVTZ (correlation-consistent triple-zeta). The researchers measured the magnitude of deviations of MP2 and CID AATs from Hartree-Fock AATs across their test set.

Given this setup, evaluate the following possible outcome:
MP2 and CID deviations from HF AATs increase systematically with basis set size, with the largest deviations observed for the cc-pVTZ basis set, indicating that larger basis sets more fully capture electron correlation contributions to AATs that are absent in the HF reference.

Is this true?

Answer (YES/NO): YES